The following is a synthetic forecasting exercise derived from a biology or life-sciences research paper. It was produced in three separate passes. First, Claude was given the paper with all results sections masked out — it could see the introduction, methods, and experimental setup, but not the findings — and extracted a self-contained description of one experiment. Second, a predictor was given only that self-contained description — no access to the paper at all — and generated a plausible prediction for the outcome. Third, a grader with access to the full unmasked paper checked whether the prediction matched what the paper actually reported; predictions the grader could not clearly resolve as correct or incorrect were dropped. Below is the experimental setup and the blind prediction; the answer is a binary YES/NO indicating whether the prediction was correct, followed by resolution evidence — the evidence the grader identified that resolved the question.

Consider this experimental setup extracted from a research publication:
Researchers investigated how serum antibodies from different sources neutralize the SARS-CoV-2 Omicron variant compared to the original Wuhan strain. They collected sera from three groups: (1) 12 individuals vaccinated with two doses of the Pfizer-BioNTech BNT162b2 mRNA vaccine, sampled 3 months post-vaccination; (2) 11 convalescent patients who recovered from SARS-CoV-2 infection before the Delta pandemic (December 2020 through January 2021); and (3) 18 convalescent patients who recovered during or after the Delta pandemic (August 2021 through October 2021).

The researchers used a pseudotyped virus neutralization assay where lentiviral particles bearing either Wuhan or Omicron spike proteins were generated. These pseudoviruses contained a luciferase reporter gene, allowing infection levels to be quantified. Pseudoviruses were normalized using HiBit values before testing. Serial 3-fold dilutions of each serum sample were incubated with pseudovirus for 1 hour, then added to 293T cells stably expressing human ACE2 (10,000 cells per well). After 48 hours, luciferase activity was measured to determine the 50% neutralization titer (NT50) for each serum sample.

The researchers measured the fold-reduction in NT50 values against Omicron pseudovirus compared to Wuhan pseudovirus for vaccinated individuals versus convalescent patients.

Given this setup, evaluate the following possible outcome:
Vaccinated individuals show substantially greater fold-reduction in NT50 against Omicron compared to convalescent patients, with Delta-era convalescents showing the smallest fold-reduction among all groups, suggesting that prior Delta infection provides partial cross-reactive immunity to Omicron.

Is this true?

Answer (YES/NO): NO